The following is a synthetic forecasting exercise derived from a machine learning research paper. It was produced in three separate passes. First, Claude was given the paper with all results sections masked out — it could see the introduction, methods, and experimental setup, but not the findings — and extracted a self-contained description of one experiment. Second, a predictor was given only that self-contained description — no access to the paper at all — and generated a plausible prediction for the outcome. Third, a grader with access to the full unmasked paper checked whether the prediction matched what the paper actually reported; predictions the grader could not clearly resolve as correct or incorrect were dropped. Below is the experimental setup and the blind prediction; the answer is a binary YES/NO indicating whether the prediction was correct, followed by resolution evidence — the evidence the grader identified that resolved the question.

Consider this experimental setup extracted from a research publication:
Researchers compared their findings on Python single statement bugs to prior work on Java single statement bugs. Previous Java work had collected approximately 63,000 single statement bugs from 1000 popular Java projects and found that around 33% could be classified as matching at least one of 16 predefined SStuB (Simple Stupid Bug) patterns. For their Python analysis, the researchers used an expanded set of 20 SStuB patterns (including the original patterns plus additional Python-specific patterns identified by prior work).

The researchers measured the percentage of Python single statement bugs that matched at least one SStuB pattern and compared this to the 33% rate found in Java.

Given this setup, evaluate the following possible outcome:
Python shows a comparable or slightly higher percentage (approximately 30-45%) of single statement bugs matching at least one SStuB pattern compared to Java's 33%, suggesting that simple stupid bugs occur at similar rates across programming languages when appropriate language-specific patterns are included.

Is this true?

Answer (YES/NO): YES